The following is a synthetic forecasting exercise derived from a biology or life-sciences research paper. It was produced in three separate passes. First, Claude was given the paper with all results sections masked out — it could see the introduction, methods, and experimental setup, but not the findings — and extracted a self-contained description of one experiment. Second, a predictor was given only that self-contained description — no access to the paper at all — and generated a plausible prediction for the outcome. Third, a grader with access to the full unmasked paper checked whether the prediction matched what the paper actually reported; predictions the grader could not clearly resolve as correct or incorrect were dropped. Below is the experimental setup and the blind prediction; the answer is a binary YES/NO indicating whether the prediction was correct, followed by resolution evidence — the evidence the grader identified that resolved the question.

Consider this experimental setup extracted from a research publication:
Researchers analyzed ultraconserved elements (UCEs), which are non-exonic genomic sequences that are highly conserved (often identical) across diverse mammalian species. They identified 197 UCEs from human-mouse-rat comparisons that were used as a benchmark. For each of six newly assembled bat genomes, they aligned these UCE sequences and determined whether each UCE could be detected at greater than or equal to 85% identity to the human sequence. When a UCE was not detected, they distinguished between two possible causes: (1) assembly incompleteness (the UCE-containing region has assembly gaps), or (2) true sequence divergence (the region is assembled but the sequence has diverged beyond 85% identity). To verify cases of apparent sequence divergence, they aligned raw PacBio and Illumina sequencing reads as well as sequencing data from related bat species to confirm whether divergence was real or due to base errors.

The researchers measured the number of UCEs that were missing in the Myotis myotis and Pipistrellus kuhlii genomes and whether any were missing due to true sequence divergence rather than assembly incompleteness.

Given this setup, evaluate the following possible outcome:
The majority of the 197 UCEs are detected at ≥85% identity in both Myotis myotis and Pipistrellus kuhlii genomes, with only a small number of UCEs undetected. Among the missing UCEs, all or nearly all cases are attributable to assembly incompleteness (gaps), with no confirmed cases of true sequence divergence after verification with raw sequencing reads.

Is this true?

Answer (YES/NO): NO